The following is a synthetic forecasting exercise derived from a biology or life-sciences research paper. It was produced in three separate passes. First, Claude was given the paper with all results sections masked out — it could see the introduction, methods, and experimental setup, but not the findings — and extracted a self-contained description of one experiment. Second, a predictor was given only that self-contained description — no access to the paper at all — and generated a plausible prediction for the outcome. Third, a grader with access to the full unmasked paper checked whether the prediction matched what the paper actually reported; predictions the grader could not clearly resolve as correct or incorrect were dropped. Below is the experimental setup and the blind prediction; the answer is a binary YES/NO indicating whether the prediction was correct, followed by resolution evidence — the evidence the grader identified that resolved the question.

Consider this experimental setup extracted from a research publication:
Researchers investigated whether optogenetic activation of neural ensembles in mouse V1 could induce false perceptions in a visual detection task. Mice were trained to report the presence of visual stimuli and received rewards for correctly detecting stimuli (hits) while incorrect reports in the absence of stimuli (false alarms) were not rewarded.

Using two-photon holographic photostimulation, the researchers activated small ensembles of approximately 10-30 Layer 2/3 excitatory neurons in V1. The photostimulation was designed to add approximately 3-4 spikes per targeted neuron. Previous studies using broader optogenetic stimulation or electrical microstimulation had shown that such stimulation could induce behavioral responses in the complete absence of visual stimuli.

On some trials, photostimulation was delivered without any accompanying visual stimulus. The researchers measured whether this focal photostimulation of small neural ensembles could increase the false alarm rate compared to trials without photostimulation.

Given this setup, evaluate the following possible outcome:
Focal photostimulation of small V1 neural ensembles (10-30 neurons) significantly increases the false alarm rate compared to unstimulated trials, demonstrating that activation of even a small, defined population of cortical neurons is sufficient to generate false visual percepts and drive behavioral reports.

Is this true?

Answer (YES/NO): NO